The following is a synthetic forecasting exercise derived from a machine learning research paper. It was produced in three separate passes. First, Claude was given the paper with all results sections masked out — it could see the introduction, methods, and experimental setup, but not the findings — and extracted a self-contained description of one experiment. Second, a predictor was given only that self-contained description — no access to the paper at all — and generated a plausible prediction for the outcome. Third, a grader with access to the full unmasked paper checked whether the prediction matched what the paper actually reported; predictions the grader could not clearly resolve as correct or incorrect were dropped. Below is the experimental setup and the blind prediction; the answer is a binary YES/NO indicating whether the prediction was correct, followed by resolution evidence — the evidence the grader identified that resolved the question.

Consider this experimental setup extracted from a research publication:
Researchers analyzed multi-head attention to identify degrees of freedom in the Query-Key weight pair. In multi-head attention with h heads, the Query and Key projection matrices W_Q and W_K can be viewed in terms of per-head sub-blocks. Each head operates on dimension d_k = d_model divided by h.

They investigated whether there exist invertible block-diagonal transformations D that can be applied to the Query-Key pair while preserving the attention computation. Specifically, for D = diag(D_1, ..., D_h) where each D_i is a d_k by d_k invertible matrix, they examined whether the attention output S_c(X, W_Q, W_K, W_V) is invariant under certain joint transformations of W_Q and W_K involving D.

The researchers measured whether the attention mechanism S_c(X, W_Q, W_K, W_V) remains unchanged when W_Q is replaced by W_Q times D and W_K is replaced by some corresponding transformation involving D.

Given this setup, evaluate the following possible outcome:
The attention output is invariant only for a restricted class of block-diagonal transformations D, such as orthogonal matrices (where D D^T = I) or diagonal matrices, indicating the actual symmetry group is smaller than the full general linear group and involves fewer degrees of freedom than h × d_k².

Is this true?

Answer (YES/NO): NO